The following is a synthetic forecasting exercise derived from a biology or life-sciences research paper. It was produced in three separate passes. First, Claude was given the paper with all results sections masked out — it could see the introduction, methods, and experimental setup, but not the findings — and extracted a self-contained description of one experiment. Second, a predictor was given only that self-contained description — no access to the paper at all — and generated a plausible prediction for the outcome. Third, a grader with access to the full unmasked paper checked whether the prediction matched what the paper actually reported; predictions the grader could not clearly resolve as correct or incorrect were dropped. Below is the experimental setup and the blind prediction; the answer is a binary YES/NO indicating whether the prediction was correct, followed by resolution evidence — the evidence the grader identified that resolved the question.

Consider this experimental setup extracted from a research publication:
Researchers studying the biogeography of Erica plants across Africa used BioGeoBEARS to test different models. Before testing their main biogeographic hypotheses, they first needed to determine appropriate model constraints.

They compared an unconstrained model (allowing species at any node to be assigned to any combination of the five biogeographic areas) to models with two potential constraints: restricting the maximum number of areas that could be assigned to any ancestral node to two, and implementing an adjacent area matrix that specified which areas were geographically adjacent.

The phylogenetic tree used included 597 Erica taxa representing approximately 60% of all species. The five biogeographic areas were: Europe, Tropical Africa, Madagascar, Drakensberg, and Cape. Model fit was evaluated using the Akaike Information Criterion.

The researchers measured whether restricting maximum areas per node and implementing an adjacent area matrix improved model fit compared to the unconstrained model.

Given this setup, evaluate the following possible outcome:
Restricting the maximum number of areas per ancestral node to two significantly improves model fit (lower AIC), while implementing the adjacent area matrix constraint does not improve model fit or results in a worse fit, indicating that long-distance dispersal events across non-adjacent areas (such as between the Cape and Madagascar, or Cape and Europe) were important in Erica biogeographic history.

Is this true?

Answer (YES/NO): NO